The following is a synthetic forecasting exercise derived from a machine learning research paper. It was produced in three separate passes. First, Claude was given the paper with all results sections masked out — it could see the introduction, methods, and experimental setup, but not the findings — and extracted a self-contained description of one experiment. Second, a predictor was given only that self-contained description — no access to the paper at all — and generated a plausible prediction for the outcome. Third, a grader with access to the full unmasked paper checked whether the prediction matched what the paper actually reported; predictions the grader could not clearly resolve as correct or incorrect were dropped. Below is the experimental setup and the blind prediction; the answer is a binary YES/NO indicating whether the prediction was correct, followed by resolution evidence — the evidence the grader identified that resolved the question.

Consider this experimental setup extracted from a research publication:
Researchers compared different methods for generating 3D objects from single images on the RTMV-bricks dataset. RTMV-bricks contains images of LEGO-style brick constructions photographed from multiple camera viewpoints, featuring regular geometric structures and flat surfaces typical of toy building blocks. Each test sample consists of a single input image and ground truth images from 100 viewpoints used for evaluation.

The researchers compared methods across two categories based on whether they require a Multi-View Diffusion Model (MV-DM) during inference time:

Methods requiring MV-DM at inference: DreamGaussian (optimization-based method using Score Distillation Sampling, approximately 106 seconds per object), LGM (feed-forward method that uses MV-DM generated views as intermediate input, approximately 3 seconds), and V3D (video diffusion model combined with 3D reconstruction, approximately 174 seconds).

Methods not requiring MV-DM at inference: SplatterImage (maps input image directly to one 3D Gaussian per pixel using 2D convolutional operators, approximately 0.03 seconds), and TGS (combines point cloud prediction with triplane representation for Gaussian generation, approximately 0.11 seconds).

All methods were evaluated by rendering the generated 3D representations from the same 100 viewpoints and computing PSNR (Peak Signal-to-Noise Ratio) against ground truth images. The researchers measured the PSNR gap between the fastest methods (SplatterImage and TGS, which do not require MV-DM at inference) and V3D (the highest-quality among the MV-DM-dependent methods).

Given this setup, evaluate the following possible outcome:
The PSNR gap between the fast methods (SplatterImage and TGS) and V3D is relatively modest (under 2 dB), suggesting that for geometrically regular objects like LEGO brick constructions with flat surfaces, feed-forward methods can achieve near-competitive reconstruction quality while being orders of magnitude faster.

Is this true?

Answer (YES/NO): NO